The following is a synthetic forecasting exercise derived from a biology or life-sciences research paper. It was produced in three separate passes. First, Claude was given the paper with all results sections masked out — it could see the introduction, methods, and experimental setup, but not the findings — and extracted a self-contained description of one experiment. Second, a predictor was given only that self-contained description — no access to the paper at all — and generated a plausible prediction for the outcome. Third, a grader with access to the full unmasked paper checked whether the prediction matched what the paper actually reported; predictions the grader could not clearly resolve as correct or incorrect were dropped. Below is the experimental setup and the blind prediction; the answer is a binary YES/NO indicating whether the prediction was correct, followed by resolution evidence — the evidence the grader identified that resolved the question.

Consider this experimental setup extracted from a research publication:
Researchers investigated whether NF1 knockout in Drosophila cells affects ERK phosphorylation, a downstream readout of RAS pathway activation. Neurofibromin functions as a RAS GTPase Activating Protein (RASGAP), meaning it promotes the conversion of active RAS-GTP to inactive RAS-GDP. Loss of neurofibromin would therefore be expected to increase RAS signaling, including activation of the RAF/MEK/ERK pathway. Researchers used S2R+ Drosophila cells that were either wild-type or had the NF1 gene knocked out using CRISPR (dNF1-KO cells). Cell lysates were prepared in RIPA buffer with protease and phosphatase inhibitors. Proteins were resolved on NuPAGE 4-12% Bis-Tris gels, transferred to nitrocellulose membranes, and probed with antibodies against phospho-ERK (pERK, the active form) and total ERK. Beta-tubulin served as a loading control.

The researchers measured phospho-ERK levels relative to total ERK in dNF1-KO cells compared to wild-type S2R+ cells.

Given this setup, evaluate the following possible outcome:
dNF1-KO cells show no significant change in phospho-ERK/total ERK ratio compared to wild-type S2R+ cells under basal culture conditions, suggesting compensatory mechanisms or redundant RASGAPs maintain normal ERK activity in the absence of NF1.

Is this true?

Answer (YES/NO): YES